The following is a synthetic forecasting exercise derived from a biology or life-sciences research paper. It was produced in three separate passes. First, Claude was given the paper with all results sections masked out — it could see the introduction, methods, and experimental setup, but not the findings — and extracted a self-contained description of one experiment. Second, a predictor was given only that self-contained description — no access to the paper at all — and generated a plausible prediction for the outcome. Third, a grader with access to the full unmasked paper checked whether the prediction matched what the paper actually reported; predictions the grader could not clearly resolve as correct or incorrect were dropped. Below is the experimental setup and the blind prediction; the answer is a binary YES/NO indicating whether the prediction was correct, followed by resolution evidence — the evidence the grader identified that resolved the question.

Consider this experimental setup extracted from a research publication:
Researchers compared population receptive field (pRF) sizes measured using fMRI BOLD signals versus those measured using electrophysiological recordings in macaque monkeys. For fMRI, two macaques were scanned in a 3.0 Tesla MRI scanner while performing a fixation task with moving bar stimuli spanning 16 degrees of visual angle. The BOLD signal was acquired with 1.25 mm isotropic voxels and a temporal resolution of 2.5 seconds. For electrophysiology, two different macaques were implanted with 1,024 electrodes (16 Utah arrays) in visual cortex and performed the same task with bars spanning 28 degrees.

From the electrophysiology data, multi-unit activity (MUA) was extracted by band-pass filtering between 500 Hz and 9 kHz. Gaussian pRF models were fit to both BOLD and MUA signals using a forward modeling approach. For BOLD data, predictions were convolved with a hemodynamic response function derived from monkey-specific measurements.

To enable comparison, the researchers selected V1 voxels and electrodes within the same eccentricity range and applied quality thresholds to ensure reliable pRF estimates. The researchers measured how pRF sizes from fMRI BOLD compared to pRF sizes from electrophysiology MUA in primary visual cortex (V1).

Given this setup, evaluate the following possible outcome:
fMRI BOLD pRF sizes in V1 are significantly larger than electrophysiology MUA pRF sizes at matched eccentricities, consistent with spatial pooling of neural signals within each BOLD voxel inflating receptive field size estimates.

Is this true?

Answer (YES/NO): NO